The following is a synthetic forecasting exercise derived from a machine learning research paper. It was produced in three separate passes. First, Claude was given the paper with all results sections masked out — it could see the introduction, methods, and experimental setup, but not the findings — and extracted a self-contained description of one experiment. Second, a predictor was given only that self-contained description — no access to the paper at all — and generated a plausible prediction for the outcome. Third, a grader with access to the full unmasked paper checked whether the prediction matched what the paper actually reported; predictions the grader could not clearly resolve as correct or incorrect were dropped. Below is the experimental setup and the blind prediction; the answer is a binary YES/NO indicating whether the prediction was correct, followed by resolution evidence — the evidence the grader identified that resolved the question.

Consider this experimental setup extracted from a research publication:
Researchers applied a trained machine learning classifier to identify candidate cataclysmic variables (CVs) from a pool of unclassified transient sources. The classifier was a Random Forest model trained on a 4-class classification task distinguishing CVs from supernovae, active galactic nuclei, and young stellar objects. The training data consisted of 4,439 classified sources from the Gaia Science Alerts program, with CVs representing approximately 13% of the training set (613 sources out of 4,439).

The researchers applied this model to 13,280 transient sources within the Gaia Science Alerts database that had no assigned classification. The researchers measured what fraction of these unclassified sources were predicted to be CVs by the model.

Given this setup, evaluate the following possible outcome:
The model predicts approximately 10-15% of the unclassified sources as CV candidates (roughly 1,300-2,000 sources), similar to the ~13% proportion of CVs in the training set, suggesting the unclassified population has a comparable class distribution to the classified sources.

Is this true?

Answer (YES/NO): NO